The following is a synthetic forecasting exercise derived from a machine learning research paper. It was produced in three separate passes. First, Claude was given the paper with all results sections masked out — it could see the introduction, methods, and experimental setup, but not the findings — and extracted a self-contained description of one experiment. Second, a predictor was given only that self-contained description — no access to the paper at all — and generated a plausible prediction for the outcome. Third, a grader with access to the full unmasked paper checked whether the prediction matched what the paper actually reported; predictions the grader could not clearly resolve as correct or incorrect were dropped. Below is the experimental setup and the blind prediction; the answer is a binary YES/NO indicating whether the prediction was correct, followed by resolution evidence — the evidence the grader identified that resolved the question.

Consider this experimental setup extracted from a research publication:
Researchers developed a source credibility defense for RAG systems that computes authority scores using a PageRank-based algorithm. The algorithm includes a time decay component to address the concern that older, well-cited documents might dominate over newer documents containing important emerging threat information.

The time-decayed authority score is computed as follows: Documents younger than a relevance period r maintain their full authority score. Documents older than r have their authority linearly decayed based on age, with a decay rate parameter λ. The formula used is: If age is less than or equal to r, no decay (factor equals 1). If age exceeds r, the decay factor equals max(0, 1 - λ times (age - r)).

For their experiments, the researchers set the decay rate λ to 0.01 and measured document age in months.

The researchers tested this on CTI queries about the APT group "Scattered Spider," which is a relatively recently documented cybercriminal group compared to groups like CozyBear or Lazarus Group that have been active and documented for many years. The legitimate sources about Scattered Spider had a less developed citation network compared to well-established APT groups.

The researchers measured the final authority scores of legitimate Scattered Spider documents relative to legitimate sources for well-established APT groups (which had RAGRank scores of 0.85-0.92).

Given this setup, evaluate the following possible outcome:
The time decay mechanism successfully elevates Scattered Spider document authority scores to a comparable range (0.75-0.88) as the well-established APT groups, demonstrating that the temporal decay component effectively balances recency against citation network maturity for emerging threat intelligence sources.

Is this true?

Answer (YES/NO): NO